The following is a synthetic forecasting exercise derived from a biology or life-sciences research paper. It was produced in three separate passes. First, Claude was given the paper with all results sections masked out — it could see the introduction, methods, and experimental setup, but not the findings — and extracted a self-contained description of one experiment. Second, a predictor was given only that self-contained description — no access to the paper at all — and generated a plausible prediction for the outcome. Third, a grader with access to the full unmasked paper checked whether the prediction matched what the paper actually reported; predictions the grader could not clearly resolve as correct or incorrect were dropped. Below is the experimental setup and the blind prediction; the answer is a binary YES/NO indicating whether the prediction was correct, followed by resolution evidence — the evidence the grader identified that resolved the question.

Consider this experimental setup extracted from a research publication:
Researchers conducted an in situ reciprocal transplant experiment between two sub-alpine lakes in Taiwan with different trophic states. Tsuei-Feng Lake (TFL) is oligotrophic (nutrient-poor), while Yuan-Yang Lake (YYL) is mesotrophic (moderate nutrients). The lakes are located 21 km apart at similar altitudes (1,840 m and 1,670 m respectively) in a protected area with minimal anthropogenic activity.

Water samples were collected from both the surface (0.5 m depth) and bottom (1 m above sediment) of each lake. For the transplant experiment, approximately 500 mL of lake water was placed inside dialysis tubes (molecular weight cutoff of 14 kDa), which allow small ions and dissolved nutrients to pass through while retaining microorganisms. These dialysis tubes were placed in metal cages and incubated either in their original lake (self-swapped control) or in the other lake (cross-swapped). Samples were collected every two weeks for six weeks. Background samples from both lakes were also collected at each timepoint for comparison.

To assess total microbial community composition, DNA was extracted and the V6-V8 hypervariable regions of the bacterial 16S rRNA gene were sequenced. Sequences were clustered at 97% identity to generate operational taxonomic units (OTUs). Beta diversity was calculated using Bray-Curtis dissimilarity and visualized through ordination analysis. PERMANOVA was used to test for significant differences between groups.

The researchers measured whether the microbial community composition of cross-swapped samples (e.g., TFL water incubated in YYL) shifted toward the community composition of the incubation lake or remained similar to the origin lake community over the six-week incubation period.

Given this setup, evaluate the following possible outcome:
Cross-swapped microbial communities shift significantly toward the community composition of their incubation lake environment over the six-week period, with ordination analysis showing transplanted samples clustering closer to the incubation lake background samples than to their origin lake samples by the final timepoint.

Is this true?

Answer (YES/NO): NO